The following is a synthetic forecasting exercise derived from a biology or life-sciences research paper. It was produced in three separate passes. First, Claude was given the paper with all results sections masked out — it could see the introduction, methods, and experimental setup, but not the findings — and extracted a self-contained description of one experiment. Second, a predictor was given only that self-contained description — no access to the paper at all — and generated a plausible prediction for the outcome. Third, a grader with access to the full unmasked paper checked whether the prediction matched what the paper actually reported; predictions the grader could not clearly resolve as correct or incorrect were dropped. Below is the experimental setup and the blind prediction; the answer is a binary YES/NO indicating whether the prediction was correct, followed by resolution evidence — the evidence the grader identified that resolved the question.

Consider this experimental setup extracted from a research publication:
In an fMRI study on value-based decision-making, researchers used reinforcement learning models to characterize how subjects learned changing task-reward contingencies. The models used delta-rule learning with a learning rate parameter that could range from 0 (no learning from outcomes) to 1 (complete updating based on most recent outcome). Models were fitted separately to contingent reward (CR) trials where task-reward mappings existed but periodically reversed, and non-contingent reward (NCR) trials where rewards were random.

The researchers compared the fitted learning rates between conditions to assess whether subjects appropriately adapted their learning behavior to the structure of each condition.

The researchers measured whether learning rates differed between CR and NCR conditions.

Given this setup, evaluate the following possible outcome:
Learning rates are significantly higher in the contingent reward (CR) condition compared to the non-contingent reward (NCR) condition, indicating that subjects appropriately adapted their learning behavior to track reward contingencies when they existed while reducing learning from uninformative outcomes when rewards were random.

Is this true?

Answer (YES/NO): YES